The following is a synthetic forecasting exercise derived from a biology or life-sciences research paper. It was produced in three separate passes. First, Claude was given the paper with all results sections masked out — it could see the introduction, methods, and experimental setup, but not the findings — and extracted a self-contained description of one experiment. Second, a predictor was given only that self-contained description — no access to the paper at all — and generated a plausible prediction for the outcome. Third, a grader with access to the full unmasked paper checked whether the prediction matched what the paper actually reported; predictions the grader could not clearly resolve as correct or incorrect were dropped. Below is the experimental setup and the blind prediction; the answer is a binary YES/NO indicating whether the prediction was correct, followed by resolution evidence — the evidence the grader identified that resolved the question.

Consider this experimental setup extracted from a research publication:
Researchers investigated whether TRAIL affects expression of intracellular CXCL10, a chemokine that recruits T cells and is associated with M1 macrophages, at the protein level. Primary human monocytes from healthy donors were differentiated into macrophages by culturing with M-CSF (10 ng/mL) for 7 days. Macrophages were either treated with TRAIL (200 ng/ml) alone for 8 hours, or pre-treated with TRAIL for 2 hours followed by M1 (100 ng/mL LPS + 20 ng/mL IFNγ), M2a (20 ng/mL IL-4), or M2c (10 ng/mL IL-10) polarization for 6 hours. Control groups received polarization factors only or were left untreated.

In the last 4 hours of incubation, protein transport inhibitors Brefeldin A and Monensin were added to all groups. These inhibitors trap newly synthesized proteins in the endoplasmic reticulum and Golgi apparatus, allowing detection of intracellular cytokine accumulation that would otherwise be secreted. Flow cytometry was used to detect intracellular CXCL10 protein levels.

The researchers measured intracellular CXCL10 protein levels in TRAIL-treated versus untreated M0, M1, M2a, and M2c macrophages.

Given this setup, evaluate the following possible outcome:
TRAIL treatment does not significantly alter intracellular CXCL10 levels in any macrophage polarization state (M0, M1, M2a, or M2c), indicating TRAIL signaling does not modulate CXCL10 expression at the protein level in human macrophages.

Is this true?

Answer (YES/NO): NO